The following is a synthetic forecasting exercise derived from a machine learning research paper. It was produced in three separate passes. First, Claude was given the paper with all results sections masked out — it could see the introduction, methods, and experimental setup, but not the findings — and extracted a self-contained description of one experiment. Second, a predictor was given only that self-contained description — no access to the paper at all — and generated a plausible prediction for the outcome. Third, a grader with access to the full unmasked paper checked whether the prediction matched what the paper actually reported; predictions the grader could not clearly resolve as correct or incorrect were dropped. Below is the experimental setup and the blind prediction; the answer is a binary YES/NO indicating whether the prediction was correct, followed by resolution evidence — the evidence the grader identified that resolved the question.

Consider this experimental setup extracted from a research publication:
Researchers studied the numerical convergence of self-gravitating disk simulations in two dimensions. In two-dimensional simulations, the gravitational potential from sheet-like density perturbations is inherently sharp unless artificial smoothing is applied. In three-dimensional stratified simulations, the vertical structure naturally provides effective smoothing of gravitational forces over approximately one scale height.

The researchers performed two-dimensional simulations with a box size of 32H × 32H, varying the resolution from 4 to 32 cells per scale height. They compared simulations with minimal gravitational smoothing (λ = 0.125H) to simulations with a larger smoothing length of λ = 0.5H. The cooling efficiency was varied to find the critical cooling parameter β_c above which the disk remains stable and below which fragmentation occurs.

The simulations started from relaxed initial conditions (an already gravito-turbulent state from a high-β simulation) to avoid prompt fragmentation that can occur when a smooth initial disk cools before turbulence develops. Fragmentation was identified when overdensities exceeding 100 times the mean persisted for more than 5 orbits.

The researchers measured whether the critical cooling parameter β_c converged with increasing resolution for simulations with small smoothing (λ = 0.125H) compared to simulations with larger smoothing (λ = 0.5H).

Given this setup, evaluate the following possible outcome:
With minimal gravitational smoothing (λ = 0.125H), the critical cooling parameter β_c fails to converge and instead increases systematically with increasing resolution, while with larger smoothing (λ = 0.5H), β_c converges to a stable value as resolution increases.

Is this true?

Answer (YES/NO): YES